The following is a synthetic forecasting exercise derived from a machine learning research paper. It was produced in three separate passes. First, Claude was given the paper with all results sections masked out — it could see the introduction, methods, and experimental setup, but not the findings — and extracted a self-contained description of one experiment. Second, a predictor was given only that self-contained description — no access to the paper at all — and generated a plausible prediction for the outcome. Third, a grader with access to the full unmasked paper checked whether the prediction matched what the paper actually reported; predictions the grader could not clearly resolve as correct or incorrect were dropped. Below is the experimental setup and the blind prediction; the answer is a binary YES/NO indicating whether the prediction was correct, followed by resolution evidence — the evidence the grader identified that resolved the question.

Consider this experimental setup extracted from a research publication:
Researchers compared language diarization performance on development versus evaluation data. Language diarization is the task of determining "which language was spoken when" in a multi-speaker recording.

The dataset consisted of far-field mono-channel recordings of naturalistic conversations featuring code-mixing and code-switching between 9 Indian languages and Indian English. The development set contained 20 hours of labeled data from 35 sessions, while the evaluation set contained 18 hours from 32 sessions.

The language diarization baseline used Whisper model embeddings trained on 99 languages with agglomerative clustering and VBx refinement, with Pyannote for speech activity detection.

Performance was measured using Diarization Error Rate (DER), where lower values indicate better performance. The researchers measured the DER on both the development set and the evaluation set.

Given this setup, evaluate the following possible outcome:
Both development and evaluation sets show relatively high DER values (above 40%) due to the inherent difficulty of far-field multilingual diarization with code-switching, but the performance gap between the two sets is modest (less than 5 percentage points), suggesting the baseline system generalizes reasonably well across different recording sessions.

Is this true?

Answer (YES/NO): NO